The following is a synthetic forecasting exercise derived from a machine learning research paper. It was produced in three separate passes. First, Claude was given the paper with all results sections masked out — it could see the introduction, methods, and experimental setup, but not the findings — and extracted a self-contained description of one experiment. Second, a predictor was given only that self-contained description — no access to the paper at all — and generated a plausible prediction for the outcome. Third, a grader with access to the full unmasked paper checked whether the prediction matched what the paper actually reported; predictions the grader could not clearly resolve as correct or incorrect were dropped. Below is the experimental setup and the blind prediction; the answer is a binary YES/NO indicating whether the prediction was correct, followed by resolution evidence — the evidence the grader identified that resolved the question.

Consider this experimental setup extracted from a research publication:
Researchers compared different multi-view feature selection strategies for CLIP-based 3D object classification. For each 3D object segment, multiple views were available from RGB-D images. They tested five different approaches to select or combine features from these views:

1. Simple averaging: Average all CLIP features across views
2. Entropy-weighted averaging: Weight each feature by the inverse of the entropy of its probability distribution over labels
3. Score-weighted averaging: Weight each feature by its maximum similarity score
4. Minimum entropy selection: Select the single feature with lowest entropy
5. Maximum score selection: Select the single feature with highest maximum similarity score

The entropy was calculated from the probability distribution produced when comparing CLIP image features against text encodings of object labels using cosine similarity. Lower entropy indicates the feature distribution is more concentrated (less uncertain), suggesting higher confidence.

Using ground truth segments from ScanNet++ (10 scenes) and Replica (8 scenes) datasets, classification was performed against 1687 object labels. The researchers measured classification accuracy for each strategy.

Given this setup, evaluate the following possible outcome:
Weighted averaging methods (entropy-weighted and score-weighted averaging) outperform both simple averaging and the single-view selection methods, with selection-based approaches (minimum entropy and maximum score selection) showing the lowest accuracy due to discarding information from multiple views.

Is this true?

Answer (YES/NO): NO